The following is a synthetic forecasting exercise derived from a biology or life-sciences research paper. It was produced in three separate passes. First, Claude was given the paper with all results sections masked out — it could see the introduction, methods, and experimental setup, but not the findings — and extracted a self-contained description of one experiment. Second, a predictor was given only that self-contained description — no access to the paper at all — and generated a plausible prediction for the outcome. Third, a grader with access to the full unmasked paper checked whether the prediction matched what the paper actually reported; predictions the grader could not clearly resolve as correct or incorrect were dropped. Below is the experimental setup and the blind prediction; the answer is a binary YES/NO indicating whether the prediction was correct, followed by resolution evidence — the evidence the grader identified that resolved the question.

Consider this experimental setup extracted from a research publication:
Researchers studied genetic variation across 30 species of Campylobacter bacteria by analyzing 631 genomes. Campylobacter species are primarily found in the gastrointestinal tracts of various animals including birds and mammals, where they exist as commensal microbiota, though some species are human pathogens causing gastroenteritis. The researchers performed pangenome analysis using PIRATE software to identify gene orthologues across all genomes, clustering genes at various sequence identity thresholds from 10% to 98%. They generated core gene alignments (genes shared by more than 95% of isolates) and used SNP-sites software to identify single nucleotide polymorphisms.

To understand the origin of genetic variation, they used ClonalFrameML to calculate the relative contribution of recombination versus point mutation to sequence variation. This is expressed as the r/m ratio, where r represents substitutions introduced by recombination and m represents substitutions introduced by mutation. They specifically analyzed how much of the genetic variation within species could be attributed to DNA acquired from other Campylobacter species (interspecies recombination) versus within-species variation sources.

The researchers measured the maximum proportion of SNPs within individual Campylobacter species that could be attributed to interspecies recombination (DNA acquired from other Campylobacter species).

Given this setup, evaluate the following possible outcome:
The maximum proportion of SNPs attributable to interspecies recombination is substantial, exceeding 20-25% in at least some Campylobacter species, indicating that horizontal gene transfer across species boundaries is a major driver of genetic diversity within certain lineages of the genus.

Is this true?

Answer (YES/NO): YES